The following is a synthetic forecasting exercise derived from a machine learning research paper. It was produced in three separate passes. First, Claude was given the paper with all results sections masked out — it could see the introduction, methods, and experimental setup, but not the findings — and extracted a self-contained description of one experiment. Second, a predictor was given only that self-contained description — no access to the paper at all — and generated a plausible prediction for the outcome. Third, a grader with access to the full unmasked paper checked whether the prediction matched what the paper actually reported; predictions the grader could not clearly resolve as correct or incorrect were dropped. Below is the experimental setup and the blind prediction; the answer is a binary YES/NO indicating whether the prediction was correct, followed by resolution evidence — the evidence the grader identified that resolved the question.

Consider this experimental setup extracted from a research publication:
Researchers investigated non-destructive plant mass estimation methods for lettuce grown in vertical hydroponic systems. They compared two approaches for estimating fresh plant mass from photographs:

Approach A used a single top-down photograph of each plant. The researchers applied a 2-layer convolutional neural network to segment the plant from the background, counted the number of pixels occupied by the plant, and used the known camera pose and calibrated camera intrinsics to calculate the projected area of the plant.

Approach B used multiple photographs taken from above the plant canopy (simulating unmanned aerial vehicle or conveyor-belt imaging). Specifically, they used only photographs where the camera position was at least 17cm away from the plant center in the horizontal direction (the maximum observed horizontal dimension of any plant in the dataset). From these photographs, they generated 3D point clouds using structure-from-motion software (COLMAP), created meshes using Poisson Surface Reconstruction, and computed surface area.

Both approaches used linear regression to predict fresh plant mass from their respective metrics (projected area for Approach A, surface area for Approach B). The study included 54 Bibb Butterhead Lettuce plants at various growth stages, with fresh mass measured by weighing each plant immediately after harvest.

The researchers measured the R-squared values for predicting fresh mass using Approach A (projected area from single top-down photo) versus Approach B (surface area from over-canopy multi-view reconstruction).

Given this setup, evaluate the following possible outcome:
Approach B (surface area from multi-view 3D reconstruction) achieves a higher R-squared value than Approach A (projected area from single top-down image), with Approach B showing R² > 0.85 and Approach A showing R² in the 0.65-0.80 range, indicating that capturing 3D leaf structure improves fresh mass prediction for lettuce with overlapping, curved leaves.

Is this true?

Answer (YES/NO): NO